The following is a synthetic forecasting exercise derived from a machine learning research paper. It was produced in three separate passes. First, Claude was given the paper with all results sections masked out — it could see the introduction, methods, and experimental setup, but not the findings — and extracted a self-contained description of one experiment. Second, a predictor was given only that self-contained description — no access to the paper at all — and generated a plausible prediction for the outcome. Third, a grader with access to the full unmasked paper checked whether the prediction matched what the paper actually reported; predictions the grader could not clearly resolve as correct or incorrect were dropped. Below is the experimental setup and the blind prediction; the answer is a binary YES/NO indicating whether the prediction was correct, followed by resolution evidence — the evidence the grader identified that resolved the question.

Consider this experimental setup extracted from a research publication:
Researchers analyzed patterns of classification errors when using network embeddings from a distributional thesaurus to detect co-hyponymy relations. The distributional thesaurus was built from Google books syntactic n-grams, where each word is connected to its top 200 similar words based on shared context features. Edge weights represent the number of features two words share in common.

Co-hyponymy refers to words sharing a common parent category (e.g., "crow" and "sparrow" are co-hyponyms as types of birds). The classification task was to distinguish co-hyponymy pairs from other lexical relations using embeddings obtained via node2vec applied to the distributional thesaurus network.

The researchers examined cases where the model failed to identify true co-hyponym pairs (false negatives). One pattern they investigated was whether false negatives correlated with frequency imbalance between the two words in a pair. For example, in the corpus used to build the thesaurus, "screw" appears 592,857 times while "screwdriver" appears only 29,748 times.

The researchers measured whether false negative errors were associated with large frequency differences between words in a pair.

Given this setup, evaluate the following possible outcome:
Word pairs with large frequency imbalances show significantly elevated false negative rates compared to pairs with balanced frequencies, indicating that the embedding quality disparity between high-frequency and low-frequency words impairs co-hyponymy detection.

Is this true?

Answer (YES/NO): NO